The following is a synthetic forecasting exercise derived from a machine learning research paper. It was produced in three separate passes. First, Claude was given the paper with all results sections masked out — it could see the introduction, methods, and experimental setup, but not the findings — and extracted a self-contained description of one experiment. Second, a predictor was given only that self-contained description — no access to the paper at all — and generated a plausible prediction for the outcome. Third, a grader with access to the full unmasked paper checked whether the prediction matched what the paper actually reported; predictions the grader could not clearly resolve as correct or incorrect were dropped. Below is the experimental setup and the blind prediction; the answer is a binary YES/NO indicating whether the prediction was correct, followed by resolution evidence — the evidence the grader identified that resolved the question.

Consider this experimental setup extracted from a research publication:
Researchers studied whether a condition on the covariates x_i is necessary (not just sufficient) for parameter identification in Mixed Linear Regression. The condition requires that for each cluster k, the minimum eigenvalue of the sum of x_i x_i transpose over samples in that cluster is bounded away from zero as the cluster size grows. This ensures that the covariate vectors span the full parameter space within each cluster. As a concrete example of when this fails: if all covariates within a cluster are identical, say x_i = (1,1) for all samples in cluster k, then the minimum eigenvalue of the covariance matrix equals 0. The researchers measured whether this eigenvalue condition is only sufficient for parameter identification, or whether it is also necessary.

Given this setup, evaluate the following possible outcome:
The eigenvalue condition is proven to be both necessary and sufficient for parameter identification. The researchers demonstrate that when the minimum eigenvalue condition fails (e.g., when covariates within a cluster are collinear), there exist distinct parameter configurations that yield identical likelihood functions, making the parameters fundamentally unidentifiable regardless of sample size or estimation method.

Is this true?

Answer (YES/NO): NO